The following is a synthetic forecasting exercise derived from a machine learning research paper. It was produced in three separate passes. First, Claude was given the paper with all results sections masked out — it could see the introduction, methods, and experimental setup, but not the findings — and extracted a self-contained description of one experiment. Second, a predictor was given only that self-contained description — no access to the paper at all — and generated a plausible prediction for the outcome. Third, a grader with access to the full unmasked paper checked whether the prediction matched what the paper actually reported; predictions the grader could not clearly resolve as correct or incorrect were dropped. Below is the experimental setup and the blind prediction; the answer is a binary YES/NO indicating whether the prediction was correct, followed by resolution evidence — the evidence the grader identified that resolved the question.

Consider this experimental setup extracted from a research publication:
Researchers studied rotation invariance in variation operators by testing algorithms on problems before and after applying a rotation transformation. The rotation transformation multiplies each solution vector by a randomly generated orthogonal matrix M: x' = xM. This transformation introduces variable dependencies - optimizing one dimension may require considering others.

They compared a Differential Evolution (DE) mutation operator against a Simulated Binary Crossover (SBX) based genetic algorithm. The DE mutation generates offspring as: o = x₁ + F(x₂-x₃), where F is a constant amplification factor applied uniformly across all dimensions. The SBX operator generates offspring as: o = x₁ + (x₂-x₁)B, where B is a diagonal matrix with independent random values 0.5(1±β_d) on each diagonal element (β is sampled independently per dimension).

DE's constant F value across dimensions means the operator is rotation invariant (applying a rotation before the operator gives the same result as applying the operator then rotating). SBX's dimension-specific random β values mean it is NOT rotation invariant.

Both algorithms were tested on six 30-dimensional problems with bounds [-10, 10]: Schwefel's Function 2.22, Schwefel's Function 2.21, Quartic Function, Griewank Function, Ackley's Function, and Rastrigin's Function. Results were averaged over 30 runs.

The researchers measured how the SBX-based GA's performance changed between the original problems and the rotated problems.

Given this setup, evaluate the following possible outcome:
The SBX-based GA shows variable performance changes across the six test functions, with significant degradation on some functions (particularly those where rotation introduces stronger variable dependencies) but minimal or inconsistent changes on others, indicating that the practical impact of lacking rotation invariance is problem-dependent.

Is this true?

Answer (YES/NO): YES